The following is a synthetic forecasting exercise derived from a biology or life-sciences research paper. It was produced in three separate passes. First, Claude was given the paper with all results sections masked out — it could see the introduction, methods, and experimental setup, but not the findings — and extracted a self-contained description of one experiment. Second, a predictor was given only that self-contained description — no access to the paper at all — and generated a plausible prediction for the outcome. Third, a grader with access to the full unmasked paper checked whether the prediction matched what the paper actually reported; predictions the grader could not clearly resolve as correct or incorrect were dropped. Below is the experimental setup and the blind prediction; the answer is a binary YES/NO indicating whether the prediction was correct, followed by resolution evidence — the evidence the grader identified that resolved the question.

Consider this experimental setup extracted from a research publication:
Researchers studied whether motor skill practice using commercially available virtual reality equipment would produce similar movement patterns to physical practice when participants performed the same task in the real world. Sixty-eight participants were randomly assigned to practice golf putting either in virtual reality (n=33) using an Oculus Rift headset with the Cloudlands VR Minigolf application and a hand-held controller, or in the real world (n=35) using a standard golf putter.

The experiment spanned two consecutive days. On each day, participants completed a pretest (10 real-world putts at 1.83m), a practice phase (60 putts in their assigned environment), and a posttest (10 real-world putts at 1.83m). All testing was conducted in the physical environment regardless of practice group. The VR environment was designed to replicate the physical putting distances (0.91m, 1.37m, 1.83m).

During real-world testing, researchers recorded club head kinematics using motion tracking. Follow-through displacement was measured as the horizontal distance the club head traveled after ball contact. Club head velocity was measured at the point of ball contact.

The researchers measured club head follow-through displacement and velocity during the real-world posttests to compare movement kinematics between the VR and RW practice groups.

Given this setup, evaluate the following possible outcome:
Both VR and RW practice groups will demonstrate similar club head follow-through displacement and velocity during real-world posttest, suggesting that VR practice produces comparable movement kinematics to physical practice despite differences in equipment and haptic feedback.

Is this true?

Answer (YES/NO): YES